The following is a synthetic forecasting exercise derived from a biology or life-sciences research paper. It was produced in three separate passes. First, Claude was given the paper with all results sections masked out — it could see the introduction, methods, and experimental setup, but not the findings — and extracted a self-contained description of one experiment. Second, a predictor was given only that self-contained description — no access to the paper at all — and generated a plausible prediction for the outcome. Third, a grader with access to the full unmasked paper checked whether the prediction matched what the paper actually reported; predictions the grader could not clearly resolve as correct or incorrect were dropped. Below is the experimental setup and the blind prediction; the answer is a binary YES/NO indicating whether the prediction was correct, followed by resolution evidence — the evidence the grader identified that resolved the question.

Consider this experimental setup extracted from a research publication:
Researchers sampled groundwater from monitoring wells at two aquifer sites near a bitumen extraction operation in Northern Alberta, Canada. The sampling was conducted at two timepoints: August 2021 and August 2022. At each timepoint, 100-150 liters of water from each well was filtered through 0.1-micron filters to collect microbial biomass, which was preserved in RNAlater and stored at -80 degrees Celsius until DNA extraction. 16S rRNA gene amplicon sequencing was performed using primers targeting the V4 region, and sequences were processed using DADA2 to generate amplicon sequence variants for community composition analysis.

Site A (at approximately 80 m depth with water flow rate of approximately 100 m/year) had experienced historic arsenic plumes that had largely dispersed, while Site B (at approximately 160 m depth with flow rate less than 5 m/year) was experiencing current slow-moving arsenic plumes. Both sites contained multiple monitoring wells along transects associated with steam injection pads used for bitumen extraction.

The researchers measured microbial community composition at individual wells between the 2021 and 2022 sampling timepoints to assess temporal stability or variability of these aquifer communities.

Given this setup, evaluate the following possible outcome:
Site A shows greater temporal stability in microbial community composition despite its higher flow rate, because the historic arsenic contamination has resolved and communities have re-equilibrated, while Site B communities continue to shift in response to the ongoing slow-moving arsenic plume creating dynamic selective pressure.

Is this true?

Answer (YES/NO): NO